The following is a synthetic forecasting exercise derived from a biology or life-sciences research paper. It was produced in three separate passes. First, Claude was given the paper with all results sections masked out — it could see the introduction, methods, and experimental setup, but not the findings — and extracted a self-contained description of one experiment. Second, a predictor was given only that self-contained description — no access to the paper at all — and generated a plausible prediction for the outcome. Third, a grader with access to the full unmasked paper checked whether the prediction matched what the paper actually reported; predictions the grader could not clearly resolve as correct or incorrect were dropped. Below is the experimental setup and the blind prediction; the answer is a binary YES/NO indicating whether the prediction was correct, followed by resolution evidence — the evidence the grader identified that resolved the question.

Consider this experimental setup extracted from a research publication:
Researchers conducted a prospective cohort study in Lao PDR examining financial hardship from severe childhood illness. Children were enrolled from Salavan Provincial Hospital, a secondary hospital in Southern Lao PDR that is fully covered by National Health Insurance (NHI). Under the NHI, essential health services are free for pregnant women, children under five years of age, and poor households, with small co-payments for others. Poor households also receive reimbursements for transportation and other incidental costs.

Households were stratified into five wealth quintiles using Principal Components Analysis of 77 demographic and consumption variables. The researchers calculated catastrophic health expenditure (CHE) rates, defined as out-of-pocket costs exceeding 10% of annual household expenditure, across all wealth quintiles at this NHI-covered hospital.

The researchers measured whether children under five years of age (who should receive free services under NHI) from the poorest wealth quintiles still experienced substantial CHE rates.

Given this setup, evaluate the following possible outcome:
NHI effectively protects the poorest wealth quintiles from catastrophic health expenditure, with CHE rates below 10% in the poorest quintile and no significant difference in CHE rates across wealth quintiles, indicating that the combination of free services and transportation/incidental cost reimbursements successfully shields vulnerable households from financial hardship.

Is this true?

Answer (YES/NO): NO